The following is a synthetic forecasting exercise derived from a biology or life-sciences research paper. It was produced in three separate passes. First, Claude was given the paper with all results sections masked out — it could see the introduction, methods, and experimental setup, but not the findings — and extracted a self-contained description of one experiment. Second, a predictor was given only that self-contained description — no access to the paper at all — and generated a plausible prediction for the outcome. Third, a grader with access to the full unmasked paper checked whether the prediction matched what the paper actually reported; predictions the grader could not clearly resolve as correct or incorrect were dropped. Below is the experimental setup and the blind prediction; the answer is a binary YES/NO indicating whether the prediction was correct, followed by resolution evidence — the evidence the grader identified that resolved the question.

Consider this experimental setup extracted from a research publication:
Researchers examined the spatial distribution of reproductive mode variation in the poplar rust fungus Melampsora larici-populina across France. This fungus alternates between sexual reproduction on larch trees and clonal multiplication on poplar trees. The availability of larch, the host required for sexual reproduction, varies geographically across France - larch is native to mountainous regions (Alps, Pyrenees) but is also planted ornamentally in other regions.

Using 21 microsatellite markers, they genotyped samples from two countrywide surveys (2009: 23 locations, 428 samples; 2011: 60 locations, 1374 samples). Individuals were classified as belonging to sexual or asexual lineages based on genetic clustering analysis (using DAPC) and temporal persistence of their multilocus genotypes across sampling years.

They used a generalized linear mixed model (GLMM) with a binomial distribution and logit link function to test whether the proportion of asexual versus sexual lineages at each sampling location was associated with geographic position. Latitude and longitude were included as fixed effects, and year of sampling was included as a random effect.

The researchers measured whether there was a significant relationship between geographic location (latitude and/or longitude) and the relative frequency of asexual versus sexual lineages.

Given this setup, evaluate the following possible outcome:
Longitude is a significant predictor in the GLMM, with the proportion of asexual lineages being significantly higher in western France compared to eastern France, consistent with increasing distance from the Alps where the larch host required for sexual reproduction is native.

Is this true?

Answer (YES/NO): NO